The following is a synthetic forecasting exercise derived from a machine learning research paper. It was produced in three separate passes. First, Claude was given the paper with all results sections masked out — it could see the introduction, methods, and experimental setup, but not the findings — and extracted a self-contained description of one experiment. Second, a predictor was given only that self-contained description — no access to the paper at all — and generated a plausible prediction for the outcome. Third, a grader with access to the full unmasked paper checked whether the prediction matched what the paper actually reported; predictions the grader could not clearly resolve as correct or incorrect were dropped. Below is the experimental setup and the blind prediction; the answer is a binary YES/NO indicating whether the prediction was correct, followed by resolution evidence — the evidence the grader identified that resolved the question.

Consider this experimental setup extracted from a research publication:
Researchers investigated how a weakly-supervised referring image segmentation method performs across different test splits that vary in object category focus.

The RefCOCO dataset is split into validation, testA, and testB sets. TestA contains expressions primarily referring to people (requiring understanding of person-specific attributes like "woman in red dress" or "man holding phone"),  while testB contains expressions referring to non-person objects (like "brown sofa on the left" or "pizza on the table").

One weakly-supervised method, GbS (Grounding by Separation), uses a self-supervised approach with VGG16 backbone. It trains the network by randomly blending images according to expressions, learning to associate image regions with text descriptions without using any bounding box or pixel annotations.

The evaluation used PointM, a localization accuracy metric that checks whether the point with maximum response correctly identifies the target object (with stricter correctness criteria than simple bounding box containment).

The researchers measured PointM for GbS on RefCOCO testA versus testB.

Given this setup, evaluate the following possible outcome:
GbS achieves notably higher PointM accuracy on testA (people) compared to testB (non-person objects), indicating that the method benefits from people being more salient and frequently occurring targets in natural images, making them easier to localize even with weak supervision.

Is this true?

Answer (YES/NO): NO